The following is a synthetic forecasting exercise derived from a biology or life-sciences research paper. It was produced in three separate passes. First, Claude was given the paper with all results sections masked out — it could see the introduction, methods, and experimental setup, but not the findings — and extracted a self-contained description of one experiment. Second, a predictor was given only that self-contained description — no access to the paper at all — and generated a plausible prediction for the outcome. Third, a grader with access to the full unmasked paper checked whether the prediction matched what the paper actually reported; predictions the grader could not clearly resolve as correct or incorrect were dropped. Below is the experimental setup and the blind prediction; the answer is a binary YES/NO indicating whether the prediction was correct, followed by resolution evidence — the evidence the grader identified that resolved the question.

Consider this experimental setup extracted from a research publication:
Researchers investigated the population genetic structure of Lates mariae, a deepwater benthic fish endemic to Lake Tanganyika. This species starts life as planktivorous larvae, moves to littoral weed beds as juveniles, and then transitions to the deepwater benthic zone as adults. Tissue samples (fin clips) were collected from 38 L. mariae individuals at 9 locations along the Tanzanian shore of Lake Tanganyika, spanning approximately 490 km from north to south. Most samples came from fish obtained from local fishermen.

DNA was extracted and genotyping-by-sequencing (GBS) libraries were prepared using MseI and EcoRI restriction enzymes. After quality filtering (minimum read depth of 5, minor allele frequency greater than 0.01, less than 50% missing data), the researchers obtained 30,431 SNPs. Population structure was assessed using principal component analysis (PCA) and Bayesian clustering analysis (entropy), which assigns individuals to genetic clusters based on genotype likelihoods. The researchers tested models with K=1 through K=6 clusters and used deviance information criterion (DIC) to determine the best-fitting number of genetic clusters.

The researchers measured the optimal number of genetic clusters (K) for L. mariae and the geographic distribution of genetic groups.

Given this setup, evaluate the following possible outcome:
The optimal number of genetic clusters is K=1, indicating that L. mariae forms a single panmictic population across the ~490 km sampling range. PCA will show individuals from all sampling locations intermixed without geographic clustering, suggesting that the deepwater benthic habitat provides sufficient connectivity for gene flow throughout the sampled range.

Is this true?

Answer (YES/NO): NO